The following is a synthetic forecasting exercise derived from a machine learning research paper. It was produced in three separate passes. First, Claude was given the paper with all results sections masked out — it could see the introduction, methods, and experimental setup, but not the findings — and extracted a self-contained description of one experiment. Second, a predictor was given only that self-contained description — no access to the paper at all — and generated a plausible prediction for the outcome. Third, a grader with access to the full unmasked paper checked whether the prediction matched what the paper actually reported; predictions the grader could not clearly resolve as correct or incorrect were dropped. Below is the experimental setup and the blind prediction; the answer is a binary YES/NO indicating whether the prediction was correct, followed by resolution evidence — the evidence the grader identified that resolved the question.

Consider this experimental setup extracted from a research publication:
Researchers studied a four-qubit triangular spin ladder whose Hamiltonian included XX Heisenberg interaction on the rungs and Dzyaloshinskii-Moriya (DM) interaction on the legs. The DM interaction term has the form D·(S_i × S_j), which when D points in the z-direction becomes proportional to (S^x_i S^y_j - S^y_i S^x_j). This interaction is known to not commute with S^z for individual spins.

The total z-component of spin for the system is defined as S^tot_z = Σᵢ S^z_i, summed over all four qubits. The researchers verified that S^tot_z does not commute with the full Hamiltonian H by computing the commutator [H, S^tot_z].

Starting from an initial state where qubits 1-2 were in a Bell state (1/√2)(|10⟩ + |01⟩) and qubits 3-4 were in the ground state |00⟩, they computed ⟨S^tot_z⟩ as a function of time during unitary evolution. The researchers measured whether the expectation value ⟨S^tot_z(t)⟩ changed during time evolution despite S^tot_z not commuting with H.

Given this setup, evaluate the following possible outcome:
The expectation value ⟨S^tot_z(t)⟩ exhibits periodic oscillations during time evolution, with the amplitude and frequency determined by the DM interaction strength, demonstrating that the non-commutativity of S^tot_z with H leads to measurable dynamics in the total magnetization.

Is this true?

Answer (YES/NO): NO